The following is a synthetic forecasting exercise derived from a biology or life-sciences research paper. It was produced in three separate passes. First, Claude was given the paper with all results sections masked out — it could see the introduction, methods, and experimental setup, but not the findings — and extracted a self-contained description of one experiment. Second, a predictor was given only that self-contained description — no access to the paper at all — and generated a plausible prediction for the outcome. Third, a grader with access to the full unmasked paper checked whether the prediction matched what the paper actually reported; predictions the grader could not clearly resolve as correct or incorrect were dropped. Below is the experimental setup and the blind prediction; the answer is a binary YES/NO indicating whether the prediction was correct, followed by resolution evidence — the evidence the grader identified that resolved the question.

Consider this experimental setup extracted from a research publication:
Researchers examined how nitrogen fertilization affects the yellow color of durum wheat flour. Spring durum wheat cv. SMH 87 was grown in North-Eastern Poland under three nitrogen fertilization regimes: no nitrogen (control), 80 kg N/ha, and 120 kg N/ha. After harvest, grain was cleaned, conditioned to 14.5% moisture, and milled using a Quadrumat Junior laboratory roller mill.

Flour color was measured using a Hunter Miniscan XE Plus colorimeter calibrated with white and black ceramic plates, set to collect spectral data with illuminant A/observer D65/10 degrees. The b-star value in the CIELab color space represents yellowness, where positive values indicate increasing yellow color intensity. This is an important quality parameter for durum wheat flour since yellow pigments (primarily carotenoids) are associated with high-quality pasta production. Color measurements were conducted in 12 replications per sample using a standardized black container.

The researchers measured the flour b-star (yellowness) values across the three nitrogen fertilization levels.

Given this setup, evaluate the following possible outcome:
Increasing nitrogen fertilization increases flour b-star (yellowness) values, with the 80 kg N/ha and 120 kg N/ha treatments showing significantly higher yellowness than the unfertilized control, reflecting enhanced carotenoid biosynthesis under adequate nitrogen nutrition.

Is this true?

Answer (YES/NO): NO